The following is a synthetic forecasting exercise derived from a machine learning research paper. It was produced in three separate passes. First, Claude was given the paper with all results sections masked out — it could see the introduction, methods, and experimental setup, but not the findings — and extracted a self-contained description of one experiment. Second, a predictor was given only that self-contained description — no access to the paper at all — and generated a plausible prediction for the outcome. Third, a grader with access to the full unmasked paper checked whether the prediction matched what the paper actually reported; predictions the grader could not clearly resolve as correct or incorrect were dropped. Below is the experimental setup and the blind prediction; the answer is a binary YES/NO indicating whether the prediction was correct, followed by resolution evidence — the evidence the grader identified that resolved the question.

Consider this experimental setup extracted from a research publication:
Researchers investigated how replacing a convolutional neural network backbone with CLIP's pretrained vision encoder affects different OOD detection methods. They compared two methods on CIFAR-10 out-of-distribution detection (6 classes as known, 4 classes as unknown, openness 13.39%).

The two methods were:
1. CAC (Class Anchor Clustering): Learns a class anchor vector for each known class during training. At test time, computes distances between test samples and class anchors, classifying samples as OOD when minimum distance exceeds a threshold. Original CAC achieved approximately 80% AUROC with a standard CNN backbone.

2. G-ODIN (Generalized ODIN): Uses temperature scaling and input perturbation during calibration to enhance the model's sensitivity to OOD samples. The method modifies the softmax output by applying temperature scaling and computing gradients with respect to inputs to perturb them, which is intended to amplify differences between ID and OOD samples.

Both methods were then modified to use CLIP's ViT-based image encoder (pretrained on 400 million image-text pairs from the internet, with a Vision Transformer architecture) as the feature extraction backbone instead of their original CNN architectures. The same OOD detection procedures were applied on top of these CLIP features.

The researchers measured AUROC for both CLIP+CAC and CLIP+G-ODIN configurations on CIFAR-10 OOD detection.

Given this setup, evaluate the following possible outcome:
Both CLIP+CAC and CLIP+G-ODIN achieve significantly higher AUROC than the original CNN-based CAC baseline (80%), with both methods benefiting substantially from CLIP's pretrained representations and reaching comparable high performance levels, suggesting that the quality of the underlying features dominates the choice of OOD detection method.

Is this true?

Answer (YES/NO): NO